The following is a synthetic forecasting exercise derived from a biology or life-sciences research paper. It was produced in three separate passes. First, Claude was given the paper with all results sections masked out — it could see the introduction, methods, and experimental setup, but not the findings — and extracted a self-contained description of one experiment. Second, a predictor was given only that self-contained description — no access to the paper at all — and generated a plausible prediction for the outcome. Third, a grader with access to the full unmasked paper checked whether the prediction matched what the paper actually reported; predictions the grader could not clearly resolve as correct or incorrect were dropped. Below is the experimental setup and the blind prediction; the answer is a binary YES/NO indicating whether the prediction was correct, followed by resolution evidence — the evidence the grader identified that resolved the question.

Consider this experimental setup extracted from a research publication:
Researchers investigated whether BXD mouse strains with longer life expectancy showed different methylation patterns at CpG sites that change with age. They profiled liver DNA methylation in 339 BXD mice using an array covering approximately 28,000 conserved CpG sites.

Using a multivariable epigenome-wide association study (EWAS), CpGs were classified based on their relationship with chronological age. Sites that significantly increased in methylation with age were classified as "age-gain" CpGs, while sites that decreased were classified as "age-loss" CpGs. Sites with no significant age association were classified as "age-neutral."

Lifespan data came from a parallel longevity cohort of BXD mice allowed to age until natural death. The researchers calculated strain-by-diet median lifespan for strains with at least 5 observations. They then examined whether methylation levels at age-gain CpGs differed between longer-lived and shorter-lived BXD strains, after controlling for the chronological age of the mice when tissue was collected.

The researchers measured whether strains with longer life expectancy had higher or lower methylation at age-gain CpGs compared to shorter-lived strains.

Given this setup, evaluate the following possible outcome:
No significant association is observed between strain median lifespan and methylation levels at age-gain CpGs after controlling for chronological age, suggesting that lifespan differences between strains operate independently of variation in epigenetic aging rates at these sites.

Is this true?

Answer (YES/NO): NO